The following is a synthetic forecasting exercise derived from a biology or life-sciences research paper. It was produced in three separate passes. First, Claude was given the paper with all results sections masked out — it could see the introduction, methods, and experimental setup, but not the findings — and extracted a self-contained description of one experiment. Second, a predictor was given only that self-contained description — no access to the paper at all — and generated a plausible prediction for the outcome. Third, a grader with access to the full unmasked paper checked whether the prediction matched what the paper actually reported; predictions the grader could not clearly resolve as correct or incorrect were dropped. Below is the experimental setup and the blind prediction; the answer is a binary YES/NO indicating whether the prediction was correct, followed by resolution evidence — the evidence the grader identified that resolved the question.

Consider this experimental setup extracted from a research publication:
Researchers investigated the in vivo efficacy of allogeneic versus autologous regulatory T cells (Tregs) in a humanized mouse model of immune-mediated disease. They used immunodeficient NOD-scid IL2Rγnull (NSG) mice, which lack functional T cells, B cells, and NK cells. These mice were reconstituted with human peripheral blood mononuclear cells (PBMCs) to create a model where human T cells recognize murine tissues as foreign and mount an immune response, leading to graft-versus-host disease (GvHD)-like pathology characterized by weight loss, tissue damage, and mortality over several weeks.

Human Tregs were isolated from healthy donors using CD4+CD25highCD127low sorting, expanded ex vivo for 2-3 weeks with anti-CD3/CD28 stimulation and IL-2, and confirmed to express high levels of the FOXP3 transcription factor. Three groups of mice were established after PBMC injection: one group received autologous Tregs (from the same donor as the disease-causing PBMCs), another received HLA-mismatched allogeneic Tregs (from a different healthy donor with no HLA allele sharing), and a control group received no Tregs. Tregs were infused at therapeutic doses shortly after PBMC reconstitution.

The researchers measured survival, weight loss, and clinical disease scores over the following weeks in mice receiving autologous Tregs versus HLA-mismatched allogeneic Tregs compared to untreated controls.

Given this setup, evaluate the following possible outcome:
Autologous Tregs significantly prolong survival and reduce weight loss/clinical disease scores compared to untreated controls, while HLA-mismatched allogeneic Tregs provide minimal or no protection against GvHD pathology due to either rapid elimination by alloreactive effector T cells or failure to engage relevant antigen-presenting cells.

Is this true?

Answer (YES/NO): NO